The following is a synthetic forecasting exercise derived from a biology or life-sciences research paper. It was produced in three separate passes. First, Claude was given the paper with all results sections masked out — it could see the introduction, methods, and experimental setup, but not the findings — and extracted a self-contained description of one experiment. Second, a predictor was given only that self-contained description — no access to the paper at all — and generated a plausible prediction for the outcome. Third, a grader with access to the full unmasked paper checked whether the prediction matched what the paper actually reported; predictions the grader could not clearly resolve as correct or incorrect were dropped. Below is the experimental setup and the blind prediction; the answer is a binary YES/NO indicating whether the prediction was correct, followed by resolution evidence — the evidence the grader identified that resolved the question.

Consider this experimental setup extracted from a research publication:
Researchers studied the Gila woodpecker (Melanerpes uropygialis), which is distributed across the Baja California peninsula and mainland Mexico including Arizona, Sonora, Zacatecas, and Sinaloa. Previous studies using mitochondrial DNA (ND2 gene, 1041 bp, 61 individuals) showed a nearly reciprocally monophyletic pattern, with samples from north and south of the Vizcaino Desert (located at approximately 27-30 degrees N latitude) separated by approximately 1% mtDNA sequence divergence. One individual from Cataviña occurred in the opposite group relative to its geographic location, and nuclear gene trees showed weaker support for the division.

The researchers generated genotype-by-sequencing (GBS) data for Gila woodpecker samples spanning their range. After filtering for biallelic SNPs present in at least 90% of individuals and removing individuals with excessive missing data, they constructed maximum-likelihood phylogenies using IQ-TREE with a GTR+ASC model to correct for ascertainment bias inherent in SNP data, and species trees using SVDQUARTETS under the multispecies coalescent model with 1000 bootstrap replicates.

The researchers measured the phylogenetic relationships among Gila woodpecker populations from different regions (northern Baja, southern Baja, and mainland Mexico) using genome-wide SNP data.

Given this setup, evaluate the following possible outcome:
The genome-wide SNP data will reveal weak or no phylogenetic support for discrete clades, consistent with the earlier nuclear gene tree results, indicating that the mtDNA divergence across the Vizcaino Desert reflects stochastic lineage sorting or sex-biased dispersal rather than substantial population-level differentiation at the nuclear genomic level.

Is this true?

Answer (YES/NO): NO